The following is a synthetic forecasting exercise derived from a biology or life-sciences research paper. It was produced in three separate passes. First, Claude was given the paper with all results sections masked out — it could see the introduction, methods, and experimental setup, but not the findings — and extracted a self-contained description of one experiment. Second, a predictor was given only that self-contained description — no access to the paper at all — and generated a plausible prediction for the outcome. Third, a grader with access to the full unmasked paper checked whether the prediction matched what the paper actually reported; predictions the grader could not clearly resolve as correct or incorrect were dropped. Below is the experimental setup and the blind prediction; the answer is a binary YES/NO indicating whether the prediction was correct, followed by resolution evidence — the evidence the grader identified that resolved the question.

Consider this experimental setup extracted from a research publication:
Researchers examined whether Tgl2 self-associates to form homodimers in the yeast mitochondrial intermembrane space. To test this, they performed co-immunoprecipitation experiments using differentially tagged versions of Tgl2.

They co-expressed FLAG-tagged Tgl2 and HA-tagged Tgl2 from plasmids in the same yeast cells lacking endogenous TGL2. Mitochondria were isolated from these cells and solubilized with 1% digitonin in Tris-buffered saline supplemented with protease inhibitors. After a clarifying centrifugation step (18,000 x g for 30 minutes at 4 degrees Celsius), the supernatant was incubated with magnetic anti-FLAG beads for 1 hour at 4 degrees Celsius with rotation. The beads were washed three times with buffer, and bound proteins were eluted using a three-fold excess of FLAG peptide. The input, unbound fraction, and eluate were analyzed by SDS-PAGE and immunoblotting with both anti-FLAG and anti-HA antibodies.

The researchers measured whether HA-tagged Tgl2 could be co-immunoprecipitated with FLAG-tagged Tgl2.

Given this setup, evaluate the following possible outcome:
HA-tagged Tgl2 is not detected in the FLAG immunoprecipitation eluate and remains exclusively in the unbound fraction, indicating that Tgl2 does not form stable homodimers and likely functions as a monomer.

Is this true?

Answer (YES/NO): NO